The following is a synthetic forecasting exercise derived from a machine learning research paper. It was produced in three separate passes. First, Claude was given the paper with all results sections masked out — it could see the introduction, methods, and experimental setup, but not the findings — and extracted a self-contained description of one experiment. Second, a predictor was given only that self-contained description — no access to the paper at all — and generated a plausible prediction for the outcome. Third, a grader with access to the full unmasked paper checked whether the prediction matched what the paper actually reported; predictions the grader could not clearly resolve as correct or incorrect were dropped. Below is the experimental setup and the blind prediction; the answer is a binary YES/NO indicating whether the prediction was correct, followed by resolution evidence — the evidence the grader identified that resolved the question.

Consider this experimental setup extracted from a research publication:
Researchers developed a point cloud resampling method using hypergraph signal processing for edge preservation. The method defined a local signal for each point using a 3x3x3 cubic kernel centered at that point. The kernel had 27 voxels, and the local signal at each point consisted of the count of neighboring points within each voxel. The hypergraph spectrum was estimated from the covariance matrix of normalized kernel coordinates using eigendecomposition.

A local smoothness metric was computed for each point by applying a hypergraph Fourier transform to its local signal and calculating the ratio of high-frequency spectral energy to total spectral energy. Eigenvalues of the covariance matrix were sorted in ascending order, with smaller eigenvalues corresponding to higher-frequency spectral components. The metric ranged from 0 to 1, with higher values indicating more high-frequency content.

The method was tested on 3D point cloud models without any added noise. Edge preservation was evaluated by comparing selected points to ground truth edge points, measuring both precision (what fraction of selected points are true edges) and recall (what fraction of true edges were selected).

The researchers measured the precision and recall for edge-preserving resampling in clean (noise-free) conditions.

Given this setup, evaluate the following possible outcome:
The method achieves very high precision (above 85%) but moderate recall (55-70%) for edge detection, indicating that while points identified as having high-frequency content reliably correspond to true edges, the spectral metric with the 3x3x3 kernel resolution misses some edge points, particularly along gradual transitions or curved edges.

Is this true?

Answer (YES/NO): NO